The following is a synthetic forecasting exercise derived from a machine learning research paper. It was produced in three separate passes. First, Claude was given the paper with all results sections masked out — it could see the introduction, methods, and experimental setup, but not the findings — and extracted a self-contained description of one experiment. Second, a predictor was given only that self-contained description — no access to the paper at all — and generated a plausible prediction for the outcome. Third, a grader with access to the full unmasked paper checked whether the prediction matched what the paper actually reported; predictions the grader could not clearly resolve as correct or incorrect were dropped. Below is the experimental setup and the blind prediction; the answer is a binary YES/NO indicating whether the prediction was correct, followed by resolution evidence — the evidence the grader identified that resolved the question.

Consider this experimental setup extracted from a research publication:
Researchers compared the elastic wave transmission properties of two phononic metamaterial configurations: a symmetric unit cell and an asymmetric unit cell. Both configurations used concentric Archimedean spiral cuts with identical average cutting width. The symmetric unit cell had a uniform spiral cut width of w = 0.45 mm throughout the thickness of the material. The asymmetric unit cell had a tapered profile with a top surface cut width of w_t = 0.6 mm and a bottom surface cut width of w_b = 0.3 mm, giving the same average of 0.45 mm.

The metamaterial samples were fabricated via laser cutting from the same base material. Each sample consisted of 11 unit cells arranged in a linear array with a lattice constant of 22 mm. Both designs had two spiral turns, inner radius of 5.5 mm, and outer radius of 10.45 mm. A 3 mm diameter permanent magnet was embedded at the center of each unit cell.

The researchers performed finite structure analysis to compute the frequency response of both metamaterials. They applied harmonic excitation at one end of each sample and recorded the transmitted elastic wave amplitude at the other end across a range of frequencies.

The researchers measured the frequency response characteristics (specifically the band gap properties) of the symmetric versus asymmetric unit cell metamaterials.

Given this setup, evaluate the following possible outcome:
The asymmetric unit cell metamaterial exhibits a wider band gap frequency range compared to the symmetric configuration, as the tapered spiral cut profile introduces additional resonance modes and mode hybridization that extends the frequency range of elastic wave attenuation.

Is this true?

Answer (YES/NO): NO